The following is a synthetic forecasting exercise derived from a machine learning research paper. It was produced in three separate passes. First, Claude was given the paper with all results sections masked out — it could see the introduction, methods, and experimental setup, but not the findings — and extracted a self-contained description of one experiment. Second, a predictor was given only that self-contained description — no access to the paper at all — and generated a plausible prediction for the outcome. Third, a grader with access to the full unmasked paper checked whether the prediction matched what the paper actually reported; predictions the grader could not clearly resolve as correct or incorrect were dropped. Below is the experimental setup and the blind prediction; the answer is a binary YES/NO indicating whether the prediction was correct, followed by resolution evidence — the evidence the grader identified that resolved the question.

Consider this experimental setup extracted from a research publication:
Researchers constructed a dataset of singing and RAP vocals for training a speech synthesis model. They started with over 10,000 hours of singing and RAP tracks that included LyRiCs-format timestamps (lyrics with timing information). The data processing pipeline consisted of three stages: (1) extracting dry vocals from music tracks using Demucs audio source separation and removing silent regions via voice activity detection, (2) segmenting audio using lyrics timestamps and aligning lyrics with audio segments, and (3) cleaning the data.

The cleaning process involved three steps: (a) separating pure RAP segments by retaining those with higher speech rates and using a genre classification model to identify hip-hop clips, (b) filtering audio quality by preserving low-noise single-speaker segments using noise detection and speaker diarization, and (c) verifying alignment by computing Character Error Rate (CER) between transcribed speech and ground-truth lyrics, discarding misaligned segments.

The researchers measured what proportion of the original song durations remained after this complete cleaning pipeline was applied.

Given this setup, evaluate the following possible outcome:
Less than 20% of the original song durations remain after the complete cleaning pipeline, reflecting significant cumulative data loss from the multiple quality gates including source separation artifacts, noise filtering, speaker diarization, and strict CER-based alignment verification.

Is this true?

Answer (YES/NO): YES